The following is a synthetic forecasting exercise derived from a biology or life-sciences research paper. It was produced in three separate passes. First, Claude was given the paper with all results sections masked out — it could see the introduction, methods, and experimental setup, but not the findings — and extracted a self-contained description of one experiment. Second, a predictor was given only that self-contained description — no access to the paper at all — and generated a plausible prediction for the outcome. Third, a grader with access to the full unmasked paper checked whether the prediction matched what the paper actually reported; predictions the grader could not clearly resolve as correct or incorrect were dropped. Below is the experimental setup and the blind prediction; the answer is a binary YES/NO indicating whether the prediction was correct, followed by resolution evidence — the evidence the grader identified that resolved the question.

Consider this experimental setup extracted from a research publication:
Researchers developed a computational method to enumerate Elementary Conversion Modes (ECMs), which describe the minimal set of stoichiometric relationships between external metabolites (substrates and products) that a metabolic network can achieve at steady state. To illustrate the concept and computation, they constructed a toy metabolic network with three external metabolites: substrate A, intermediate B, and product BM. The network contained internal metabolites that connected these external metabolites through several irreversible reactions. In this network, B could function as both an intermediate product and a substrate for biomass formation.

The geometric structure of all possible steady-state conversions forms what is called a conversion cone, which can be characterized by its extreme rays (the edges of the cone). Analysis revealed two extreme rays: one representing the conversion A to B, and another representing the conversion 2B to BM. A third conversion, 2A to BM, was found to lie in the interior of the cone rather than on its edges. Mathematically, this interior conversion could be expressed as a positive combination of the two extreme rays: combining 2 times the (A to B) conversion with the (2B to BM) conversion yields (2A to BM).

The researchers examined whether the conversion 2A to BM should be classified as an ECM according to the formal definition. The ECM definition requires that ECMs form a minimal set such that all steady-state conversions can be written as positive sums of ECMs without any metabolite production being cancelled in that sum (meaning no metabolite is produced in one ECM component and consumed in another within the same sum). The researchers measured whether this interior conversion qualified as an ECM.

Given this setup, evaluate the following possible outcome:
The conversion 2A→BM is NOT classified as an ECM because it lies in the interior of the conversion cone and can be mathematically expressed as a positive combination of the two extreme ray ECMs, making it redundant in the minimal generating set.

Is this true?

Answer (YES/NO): NO